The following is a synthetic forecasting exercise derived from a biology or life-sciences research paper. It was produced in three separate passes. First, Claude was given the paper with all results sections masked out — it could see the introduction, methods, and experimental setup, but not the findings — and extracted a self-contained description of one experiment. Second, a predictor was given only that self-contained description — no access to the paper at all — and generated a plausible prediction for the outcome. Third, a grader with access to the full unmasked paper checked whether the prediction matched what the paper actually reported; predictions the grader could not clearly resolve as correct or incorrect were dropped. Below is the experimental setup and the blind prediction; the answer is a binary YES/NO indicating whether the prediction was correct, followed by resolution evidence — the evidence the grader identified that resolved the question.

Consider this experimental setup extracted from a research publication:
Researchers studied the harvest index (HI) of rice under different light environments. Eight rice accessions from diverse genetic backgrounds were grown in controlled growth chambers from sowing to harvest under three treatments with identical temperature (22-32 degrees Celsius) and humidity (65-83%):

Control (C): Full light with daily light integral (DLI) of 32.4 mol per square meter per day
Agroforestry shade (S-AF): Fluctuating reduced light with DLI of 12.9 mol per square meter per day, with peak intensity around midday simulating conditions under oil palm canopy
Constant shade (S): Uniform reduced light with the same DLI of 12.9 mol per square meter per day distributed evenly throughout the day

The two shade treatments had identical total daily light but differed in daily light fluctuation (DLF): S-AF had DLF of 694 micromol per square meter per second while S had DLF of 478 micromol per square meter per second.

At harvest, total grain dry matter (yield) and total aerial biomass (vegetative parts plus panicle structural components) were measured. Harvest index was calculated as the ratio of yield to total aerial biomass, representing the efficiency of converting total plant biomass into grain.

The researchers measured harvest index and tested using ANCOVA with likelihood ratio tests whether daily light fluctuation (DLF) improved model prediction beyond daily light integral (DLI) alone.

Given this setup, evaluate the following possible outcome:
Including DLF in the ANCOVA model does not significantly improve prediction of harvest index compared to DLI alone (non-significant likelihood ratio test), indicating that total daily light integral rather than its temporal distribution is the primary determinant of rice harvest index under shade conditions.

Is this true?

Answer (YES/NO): NO